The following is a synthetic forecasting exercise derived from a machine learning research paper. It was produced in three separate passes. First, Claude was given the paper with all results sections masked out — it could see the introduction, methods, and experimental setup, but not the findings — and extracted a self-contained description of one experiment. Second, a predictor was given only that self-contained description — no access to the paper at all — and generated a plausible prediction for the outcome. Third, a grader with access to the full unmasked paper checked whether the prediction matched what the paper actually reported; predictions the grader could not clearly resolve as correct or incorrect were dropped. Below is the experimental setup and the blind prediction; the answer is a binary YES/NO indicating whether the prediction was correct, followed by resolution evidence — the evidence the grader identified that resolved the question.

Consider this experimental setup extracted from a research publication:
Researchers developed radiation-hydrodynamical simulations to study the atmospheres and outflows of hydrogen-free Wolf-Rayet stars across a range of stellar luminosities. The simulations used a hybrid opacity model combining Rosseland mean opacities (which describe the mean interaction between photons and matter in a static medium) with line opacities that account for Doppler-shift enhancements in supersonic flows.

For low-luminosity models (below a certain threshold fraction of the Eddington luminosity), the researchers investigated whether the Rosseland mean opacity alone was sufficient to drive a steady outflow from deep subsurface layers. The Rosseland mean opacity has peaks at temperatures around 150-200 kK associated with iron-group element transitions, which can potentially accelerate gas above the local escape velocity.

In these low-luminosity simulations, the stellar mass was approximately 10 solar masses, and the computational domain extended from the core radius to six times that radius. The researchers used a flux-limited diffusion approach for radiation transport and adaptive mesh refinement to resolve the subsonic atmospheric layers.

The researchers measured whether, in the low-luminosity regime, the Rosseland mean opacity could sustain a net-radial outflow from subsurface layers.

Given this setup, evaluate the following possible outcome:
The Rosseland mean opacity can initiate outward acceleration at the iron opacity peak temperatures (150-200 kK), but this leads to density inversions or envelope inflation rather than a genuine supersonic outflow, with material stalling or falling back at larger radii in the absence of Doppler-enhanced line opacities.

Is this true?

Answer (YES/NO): YES